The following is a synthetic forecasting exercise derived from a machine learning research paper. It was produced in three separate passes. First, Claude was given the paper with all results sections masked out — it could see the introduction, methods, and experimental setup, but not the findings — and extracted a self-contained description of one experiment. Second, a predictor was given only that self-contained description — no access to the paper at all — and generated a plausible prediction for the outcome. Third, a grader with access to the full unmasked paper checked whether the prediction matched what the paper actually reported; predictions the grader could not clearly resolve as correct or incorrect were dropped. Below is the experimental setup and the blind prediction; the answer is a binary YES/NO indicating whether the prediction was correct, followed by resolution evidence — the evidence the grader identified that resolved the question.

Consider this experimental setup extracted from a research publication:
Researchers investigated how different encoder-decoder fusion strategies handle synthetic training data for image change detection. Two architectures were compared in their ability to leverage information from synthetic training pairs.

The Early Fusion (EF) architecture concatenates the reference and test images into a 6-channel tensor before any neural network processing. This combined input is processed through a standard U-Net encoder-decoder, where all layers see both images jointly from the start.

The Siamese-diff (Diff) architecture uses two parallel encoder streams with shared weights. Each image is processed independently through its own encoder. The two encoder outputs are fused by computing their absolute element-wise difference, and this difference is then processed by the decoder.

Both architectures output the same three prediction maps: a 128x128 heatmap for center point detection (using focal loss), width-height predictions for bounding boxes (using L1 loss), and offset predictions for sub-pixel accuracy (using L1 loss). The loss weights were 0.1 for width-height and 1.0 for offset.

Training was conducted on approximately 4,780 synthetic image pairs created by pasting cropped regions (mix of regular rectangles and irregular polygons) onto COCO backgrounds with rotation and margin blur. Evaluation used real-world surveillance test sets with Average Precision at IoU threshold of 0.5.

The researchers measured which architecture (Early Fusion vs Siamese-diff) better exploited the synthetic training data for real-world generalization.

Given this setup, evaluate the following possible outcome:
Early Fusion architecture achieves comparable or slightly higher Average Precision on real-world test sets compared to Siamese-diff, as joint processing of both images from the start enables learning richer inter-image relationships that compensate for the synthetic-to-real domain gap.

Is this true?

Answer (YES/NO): NO